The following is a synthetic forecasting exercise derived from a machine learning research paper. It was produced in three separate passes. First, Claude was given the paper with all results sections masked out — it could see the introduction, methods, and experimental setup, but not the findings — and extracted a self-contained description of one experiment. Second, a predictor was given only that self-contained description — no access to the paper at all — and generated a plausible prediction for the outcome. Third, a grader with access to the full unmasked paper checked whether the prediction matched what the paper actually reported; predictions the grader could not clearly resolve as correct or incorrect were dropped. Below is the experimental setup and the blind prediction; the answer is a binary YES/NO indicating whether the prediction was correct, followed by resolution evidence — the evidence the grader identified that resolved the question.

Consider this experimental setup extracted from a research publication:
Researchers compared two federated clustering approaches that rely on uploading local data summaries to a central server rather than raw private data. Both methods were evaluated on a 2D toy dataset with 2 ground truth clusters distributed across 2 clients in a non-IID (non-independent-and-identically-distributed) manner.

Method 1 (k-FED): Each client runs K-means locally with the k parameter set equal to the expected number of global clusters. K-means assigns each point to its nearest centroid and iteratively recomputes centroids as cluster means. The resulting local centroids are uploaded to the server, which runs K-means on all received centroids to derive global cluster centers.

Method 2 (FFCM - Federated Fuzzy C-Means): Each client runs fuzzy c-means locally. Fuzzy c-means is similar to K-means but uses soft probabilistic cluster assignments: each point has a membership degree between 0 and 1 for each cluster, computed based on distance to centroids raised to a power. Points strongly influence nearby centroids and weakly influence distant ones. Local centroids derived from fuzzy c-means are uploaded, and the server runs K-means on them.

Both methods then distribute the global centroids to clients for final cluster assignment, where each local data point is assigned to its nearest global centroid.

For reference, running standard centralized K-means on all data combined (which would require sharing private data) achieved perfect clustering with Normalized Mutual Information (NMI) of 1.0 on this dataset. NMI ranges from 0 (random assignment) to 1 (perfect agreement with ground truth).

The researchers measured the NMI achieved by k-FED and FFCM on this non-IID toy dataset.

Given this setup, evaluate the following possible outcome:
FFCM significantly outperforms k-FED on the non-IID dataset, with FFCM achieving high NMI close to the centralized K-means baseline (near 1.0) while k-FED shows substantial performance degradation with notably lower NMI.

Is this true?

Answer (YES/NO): NO